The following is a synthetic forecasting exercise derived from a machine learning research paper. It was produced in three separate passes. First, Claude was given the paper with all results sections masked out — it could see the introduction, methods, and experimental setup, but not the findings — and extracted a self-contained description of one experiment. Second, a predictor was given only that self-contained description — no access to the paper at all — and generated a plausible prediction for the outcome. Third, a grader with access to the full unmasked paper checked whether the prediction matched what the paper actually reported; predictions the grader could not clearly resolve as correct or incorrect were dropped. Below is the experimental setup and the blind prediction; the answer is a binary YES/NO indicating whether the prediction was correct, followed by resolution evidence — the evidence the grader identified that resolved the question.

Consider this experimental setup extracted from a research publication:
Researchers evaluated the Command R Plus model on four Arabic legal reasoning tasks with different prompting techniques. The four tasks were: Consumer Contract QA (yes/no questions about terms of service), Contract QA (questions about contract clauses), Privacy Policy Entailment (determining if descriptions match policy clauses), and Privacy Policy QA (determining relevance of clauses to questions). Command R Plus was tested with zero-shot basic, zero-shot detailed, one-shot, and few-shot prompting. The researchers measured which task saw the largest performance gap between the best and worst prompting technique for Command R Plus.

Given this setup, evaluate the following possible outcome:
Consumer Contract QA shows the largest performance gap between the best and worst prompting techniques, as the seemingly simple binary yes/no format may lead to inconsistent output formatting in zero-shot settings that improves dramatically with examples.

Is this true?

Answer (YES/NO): NO